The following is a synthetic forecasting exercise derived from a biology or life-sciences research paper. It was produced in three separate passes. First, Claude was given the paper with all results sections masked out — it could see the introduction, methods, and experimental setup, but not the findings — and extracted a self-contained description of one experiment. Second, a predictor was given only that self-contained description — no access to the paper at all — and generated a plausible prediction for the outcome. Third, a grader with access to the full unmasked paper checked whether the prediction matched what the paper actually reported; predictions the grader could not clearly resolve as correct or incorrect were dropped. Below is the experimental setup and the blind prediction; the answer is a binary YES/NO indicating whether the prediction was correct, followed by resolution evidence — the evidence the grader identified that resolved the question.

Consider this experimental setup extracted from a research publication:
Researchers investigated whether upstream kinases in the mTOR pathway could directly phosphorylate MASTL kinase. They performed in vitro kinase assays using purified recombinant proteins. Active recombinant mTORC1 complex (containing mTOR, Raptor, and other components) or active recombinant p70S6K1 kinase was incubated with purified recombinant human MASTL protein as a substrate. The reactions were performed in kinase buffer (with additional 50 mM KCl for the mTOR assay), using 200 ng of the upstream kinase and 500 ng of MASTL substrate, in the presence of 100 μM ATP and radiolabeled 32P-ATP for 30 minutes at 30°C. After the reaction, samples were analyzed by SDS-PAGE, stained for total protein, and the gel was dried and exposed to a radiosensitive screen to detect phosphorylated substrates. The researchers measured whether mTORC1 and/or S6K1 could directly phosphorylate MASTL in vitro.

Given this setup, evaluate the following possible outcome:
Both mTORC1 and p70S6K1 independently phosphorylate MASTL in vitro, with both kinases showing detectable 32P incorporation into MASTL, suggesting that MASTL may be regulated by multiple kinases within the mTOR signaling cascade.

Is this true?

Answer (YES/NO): YES